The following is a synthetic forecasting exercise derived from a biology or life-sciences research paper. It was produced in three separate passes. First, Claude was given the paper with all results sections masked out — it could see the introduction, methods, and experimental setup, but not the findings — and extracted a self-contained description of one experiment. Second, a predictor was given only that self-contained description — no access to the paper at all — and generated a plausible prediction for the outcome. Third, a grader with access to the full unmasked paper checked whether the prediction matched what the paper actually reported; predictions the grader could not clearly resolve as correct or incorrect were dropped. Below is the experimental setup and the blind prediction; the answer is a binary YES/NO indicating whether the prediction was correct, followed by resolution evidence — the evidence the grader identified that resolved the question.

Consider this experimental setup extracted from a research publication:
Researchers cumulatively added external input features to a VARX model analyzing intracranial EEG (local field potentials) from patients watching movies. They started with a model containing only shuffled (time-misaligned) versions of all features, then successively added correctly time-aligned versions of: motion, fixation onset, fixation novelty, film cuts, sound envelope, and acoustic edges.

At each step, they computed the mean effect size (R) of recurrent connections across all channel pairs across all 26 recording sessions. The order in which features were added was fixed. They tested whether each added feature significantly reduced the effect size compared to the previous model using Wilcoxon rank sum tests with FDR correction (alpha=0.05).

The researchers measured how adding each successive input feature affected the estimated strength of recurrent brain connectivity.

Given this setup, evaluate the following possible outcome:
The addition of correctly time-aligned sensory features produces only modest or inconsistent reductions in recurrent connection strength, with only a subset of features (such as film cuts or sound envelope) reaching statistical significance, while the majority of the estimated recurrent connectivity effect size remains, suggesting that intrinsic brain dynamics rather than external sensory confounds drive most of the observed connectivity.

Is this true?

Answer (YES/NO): YES